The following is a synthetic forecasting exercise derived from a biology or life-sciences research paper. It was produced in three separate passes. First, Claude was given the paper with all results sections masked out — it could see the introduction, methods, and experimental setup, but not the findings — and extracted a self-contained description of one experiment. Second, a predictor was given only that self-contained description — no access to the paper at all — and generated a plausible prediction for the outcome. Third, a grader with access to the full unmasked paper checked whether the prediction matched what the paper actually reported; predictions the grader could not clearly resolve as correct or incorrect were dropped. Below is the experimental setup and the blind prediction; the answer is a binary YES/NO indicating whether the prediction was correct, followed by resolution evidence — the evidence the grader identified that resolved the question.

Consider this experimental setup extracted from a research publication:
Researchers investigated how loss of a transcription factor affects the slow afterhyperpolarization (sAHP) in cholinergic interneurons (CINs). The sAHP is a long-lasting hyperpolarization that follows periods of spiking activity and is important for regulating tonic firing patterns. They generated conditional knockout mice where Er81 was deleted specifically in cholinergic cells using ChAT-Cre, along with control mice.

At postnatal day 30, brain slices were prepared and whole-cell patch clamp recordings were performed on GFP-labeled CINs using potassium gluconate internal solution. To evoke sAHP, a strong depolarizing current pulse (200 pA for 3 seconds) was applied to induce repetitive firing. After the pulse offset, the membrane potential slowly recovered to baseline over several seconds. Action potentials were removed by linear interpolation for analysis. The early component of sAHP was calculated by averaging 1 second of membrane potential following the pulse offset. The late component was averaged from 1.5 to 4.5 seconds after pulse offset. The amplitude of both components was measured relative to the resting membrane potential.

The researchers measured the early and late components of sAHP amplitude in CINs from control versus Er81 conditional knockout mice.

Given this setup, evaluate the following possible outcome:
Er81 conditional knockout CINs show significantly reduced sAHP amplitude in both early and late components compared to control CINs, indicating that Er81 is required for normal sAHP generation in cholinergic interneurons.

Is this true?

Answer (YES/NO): NO